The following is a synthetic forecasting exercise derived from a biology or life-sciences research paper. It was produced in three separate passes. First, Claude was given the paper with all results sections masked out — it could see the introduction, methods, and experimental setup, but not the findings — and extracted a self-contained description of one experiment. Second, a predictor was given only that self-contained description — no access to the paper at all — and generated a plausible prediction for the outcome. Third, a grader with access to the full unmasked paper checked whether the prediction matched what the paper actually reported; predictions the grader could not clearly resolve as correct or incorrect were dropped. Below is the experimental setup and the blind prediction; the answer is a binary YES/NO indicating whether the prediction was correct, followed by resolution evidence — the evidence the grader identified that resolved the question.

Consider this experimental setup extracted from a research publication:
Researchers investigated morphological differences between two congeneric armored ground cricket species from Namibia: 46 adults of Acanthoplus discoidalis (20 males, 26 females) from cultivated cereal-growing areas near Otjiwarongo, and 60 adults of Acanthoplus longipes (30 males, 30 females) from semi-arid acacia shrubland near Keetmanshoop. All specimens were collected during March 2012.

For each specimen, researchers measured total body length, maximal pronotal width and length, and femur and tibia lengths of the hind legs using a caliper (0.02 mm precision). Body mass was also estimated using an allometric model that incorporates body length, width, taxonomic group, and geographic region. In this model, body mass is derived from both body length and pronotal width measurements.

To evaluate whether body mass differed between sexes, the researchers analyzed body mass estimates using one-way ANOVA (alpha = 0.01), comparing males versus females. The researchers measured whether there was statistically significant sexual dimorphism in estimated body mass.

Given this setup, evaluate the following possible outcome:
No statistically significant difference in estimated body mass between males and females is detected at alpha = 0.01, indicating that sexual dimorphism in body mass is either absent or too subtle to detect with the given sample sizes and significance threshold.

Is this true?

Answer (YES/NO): NO